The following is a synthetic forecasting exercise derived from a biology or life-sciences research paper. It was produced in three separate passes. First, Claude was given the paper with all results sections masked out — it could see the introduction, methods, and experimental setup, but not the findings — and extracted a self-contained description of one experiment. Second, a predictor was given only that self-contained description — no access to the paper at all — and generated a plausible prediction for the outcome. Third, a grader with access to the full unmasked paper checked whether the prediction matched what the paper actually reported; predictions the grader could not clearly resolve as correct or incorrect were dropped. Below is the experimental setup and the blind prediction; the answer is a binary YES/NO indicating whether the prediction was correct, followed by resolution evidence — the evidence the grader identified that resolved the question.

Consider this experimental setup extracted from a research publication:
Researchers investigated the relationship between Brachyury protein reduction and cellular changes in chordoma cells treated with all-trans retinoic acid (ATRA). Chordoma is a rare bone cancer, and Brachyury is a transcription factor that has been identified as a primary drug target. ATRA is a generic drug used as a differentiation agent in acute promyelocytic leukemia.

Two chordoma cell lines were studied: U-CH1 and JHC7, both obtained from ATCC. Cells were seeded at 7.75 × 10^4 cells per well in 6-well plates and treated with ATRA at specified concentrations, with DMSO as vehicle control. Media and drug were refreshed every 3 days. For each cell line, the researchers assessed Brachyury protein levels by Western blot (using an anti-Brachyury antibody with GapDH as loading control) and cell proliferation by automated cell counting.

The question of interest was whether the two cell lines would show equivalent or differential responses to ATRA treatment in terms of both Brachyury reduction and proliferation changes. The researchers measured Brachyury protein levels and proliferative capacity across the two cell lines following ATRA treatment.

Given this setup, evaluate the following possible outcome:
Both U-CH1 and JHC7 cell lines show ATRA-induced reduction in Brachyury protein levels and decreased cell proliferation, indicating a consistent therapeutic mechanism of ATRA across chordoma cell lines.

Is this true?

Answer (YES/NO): NO